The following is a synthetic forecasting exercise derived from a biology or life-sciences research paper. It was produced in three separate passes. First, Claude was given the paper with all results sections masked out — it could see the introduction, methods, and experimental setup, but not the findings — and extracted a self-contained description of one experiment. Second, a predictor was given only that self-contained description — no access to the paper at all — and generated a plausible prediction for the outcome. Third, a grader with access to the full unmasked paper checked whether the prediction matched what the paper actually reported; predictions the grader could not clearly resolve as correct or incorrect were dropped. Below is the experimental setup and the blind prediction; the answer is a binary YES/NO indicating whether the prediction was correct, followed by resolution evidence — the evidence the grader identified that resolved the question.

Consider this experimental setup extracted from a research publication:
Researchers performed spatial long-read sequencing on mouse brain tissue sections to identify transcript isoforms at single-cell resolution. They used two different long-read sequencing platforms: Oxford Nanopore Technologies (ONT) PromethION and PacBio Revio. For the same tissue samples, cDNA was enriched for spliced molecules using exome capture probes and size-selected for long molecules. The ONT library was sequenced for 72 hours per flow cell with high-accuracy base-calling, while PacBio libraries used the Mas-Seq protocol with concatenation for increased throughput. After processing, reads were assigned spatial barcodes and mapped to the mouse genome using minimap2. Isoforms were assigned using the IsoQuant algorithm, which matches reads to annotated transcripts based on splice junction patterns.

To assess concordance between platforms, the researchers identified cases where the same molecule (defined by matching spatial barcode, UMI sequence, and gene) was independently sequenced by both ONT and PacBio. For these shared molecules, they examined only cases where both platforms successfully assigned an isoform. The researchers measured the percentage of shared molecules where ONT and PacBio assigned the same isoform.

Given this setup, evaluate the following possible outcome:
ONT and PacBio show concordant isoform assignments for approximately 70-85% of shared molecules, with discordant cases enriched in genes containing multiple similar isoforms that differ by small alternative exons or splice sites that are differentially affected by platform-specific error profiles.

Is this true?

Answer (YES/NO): NO